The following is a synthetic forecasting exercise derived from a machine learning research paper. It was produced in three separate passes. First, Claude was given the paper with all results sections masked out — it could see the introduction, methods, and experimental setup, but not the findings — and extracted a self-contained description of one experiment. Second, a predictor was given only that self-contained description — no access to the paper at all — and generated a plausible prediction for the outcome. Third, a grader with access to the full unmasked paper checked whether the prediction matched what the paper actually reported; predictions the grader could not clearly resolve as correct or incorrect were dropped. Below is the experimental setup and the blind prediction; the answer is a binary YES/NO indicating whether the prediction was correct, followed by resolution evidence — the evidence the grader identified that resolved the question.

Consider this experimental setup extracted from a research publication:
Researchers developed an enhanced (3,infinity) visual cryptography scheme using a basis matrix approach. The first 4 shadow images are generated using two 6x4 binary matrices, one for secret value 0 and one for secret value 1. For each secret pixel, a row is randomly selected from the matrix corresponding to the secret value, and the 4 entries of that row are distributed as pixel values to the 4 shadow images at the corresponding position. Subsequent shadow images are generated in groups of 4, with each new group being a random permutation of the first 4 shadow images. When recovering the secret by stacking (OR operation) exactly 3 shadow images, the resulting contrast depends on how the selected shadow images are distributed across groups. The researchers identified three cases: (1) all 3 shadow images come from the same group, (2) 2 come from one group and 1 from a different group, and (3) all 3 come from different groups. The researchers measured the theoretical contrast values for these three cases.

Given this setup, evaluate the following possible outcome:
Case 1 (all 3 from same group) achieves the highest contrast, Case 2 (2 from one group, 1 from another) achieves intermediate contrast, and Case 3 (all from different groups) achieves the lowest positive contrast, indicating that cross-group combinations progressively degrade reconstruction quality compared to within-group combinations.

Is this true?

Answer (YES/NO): YES